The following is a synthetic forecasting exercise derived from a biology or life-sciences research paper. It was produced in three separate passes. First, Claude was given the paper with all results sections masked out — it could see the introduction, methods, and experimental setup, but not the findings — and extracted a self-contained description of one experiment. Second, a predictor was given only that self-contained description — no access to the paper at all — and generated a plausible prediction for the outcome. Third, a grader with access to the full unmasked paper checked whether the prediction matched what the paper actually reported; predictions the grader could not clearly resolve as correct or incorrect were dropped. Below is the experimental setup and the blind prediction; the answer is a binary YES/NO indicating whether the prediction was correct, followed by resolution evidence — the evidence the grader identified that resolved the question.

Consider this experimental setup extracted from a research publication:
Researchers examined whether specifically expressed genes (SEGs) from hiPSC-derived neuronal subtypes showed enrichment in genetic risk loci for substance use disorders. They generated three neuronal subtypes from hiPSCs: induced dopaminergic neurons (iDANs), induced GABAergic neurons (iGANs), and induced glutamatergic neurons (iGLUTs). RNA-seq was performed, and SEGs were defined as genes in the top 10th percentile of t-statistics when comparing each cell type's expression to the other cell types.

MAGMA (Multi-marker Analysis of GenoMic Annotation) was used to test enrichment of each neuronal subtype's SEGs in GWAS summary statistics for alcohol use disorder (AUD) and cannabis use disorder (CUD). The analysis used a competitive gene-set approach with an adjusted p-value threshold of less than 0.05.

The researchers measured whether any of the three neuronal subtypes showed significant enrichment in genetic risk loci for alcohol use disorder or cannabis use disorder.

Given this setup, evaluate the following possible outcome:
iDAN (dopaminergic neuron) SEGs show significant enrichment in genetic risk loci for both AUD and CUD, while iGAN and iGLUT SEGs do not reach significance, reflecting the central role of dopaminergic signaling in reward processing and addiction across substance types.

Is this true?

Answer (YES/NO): NO